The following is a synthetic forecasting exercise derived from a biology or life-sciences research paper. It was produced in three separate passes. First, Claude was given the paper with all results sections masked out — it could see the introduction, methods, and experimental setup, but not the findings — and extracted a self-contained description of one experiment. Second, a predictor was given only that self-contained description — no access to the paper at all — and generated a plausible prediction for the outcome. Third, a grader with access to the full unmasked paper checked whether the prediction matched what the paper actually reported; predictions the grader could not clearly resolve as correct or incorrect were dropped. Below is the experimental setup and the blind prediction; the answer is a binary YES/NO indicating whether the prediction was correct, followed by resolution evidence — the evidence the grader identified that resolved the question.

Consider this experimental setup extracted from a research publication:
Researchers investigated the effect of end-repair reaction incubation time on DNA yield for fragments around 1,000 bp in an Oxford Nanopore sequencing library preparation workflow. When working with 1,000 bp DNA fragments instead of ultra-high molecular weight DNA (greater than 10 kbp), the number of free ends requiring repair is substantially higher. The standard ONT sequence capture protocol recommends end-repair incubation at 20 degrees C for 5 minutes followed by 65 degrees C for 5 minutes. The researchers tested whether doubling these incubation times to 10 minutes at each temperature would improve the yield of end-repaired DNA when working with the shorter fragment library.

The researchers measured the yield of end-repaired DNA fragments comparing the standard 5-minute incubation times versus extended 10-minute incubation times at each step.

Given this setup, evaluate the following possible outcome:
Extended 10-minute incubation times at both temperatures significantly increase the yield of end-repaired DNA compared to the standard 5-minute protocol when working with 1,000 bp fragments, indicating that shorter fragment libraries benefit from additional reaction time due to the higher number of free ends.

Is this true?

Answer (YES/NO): YES